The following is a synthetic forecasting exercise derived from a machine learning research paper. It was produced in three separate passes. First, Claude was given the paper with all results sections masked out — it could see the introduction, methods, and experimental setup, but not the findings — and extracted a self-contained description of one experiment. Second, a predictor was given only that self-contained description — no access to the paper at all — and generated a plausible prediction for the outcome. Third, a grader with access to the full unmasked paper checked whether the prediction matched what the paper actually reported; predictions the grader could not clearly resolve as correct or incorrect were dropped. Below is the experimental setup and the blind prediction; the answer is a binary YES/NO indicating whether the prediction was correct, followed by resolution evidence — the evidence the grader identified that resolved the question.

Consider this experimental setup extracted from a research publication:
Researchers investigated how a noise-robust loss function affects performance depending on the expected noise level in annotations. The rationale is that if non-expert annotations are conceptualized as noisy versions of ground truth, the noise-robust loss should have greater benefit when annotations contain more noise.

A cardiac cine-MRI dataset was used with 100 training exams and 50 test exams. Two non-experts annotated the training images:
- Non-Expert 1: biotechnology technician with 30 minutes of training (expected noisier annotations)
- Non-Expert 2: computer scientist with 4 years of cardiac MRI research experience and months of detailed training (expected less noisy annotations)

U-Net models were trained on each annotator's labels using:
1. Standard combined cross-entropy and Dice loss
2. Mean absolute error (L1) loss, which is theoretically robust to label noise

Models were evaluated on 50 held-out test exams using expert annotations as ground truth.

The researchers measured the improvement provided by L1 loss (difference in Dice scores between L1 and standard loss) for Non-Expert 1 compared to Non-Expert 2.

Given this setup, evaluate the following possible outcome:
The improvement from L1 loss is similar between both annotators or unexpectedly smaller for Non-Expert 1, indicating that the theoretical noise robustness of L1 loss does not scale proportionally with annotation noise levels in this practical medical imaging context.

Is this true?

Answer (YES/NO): NO